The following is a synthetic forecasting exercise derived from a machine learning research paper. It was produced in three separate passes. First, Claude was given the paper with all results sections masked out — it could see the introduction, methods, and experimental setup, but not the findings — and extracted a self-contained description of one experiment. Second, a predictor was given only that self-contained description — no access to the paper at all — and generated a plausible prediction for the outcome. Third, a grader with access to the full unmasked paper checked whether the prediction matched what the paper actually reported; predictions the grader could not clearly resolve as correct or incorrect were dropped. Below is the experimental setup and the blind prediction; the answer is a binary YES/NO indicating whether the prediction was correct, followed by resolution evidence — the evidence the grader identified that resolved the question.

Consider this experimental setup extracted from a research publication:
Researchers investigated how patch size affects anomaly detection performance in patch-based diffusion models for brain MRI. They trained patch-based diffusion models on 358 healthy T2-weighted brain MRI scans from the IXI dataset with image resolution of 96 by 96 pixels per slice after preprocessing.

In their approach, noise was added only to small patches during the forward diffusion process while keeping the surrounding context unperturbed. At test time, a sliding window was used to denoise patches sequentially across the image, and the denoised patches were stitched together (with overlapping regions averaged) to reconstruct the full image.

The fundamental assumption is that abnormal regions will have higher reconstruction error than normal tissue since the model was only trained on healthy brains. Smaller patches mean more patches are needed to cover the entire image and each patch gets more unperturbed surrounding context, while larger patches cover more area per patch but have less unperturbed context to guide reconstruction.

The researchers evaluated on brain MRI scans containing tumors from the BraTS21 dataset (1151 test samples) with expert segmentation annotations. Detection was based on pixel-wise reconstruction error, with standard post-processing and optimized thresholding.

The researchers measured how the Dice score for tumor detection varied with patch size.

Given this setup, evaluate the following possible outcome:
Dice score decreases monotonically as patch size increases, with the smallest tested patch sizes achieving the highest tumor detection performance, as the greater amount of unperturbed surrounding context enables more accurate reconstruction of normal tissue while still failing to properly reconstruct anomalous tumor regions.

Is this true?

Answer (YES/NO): NO